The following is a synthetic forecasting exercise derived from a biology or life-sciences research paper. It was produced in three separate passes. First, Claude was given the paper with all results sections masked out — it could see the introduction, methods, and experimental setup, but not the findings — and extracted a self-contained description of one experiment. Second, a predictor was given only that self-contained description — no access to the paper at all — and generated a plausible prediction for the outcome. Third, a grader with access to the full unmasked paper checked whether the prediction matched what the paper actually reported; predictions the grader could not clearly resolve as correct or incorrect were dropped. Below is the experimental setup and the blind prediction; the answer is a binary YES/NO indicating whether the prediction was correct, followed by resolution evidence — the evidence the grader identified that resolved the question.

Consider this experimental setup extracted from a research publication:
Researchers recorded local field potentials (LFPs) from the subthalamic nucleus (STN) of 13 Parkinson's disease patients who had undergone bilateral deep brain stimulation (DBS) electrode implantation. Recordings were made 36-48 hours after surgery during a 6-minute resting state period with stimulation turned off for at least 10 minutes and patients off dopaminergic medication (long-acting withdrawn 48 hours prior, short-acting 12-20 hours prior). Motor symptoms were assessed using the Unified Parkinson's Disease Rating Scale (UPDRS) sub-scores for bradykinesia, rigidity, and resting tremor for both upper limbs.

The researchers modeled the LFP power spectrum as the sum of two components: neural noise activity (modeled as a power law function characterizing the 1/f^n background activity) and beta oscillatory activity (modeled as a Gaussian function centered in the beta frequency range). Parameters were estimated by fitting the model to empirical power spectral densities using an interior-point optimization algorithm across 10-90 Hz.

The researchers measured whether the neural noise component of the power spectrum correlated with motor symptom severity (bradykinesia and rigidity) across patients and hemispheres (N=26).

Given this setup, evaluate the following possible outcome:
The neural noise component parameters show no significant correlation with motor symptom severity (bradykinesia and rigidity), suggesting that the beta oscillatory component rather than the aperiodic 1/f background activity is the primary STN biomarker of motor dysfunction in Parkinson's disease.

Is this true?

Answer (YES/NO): YES